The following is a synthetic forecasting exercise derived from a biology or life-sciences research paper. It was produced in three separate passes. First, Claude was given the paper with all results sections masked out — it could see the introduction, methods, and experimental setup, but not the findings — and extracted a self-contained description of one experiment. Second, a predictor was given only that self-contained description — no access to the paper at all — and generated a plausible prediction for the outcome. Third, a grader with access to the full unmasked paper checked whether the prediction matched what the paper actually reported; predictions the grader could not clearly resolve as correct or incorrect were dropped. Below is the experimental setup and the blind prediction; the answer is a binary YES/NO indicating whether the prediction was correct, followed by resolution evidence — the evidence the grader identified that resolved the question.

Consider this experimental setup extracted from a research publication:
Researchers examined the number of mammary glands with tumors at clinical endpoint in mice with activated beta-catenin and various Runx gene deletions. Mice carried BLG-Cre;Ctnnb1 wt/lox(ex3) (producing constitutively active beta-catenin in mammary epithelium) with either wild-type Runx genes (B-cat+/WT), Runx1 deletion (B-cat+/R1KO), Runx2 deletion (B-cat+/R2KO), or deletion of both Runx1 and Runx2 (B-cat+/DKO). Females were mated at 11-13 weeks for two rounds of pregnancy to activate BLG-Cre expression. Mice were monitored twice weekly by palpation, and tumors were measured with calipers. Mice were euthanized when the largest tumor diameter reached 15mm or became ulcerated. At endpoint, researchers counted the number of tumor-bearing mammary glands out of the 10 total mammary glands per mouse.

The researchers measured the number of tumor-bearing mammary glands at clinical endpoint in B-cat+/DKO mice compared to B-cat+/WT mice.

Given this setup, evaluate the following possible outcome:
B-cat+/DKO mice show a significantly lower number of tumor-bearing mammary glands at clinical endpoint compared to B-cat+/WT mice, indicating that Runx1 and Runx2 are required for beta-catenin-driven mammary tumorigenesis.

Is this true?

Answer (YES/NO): NO